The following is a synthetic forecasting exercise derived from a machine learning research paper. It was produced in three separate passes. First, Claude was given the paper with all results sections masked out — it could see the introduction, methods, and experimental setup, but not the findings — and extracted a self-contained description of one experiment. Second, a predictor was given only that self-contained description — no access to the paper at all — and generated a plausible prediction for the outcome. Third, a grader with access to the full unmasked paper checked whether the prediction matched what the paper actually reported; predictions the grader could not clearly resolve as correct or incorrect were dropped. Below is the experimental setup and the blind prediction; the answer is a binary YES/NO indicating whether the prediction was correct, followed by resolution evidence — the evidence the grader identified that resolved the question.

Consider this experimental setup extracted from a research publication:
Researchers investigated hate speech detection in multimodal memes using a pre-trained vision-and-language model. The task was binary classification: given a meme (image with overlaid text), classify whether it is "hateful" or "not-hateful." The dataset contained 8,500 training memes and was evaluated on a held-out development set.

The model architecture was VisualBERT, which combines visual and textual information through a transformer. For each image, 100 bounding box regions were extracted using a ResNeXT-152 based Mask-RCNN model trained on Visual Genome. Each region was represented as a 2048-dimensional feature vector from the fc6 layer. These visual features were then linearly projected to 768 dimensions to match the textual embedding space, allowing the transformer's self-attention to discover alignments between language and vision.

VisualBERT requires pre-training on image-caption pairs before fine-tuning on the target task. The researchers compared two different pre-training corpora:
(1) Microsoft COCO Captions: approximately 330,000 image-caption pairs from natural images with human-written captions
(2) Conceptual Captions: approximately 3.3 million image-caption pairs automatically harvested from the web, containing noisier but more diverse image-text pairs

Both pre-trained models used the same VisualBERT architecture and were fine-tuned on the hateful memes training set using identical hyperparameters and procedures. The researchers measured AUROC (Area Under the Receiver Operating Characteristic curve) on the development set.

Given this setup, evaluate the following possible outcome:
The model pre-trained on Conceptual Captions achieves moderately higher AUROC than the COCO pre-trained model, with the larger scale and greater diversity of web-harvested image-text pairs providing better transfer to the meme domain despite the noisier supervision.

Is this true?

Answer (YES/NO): YES